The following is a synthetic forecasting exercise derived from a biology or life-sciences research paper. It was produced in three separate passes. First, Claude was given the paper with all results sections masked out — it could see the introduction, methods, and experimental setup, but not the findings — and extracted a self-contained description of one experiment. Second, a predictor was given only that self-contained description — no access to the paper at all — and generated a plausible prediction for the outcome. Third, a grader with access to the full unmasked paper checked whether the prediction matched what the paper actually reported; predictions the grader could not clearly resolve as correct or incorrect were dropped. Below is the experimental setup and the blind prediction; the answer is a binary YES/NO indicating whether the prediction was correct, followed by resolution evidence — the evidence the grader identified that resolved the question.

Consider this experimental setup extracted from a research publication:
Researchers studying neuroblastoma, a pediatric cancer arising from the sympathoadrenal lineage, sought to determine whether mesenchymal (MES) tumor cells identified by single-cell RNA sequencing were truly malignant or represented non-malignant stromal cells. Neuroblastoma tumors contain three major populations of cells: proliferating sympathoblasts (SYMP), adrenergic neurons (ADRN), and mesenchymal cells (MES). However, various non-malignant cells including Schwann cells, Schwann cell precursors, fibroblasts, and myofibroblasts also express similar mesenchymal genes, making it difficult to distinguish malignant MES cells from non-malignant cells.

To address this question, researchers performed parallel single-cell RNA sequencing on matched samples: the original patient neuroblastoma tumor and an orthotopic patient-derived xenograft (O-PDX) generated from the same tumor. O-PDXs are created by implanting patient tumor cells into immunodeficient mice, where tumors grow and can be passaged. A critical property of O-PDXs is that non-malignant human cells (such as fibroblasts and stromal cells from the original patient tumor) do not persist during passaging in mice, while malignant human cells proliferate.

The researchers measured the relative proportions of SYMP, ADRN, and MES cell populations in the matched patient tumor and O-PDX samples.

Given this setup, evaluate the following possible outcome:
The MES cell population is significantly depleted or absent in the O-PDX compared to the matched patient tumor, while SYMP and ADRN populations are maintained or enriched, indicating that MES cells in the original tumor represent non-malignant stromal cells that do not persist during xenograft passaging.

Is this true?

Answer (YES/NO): NO